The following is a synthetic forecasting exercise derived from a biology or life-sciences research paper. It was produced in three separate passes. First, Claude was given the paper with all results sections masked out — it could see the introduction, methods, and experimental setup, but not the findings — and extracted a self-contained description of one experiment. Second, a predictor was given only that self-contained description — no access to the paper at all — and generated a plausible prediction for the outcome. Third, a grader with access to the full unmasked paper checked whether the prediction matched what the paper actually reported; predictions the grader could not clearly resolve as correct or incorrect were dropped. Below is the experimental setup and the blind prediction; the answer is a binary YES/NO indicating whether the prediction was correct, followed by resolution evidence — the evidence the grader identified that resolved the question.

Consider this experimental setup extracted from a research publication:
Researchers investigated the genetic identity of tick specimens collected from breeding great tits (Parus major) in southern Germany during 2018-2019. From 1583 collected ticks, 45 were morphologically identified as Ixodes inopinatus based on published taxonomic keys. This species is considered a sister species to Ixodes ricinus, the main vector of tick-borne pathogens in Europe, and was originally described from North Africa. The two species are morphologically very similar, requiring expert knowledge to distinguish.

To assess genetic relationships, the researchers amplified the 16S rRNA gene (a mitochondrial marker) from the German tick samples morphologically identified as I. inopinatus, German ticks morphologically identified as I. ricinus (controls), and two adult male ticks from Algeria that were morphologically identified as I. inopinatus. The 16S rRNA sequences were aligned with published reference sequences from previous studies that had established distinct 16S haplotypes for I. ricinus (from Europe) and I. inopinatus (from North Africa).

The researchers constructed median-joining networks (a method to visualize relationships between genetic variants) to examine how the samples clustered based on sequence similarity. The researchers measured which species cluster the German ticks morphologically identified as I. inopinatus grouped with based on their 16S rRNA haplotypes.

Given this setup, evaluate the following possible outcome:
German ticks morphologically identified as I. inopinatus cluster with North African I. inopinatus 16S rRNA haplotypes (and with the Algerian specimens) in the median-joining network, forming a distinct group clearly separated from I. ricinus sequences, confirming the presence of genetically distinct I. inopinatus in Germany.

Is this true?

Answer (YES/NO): NO